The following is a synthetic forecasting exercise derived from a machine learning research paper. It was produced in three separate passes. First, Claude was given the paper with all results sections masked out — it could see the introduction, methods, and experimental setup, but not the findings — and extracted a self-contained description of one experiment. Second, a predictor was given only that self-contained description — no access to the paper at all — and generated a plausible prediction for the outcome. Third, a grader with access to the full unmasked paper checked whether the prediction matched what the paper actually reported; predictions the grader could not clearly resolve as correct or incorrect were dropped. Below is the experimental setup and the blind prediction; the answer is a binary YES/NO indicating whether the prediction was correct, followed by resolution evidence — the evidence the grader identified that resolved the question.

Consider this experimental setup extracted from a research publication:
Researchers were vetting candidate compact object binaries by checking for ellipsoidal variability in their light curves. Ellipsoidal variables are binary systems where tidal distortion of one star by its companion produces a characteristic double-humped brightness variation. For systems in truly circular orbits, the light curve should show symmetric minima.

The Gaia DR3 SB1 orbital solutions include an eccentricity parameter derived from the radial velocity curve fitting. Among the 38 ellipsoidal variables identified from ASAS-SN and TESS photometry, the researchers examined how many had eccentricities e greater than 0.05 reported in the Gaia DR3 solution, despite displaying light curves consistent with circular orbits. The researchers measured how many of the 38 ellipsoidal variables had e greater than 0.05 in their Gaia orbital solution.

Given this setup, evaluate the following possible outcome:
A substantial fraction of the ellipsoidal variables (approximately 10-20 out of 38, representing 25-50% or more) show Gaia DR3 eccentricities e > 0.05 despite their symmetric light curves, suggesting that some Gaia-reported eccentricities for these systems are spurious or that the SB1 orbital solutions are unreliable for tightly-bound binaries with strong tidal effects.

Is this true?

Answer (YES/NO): YES